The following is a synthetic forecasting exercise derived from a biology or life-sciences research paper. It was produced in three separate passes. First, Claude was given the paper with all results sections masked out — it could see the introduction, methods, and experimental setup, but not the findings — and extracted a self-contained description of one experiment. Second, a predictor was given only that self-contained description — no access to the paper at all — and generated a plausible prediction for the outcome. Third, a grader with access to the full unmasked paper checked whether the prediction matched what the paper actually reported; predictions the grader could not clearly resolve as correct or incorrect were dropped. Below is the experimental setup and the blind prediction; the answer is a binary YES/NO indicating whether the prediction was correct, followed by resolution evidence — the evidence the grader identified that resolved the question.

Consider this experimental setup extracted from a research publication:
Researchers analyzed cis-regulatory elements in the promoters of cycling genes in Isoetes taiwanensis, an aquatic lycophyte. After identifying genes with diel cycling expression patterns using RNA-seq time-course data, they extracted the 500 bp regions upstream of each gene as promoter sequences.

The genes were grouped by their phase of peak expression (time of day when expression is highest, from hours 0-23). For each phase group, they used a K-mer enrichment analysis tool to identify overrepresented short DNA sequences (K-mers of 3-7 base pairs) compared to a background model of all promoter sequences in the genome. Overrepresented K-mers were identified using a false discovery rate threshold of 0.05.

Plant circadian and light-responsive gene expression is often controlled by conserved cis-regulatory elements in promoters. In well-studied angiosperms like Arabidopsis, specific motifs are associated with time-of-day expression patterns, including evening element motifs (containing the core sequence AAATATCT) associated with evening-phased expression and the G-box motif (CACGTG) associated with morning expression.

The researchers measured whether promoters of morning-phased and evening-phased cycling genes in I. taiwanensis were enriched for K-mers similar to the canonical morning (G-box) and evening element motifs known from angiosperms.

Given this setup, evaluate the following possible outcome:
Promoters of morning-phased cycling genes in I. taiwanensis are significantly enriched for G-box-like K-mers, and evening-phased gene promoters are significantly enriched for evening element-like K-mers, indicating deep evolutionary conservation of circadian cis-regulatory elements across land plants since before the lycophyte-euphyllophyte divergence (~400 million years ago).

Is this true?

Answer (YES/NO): NO